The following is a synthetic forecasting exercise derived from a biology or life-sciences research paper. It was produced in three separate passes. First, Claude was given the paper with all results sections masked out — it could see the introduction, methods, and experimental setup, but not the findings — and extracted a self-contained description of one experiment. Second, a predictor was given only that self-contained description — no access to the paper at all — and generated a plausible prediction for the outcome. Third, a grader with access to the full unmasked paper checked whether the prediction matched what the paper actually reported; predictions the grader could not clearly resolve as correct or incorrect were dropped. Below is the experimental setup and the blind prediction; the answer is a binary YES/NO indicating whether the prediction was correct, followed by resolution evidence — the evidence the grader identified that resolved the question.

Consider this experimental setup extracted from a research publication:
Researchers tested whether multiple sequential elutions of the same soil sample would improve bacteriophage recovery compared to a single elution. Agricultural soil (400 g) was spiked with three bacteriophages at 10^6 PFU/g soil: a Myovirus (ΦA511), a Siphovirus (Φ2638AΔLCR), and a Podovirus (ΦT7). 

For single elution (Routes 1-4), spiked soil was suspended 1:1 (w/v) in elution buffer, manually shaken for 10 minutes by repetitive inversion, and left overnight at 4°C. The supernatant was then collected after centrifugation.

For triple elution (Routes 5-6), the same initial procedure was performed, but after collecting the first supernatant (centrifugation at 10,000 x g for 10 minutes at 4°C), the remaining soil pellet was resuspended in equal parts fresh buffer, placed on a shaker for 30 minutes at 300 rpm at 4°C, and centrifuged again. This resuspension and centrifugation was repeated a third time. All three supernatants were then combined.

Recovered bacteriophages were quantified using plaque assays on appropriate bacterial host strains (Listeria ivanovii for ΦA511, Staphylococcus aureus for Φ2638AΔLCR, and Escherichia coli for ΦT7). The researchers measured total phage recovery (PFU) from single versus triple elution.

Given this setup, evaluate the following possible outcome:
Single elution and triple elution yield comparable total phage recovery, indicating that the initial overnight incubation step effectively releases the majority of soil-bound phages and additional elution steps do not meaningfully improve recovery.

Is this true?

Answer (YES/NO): NO